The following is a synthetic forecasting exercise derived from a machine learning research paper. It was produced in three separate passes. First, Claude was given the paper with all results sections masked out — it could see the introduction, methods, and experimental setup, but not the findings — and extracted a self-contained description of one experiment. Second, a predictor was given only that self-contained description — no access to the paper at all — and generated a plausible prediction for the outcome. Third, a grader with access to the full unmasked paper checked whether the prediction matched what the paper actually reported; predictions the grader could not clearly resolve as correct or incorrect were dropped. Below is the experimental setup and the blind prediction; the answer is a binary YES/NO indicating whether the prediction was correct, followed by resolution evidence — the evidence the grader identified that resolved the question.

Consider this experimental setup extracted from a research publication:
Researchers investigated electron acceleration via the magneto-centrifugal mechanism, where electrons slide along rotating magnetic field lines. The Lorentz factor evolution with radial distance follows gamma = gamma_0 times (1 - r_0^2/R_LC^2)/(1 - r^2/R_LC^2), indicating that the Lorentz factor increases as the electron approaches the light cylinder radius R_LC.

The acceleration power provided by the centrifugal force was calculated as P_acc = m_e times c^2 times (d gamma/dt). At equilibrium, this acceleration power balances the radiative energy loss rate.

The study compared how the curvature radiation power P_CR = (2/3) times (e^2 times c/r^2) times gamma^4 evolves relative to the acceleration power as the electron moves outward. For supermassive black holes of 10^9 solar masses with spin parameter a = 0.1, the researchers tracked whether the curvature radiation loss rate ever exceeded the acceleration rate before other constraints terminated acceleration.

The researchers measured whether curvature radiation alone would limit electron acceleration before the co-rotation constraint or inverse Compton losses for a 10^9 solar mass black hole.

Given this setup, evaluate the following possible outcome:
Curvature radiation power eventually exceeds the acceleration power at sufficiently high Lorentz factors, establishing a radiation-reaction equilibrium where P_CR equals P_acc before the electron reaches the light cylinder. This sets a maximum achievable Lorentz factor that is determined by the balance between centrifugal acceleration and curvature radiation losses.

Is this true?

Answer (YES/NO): NO